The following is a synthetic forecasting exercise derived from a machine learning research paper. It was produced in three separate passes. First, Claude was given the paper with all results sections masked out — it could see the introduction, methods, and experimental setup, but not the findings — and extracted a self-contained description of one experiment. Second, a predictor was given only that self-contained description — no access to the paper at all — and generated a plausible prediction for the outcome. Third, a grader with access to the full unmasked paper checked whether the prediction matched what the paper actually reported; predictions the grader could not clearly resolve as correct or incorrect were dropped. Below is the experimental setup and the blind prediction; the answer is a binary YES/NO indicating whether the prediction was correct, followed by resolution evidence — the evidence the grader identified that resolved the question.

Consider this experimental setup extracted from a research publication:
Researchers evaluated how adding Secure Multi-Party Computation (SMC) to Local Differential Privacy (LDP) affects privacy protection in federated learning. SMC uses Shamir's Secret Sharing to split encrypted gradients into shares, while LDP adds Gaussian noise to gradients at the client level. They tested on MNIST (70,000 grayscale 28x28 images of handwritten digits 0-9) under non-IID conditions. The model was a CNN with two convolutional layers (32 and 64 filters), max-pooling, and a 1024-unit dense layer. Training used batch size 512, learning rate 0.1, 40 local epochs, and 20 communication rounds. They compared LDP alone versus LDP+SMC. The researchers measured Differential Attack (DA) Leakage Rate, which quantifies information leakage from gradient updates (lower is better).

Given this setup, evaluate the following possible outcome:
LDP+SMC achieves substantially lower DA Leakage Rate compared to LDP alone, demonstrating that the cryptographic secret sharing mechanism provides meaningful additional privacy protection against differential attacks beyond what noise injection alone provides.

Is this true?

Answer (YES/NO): YES